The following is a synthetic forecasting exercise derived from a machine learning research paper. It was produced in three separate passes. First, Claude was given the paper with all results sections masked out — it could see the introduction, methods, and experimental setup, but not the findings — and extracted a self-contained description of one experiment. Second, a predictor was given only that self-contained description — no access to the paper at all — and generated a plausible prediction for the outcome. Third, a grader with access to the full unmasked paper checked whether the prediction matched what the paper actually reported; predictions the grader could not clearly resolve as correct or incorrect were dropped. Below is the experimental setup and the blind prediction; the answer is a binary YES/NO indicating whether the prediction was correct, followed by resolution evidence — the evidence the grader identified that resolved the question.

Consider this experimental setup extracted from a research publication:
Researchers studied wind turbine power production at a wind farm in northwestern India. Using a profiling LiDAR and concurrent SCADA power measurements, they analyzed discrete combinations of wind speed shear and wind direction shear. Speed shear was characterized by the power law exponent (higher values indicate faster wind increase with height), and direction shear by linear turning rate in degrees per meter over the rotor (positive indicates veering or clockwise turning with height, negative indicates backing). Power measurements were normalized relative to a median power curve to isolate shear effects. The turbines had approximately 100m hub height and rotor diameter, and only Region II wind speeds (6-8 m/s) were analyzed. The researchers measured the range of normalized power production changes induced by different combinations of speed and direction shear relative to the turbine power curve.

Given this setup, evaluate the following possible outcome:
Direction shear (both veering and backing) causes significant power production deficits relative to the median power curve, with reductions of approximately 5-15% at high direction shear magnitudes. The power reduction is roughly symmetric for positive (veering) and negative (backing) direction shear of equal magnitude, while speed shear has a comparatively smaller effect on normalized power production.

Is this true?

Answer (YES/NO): NO